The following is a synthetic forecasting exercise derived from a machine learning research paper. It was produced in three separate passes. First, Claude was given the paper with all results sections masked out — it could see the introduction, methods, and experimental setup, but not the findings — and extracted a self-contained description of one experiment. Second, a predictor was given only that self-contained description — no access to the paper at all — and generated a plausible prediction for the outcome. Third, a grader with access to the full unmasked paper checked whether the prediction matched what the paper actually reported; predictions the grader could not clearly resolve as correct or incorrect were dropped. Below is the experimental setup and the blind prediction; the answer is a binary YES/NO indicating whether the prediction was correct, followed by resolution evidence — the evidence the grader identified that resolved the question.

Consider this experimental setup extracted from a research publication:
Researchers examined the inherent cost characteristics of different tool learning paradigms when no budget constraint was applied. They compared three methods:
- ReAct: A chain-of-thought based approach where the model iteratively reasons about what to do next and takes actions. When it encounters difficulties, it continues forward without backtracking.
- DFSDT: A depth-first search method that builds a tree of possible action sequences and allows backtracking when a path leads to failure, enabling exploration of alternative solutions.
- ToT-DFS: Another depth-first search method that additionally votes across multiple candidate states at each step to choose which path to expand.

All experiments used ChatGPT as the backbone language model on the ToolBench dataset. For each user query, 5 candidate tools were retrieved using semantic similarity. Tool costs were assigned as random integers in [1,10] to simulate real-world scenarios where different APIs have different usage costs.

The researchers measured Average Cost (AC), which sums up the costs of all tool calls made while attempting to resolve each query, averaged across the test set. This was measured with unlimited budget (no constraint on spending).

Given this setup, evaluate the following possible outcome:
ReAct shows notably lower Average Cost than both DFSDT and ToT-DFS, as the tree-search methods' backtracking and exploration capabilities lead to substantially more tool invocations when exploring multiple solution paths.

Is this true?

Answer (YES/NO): YES